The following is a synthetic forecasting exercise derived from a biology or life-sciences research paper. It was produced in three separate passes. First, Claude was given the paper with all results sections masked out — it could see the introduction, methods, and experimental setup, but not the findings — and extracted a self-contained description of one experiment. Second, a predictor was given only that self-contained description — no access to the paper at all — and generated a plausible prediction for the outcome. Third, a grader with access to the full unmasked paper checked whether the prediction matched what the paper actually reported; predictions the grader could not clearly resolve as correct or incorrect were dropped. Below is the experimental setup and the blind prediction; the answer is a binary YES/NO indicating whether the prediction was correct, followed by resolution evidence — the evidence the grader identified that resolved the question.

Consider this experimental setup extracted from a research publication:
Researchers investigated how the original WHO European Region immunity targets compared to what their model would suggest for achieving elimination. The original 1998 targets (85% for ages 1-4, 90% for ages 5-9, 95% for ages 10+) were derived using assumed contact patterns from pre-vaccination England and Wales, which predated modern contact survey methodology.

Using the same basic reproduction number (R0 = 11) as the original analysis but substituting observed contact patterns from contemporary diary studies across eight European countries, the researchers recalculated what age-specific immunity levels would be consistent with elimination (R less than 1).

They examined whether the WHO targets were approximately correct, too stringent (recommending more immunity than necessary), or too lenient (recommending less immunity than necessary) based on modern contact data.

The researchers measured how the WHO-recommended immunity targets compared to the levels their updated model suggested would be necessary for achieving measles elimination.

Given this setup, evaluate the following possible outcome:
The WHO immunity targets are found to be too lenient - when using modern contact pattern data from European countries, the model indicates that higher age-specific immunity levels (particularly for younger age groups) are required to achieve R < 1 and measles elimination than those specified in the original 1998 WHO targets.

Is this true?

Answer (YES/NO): YES